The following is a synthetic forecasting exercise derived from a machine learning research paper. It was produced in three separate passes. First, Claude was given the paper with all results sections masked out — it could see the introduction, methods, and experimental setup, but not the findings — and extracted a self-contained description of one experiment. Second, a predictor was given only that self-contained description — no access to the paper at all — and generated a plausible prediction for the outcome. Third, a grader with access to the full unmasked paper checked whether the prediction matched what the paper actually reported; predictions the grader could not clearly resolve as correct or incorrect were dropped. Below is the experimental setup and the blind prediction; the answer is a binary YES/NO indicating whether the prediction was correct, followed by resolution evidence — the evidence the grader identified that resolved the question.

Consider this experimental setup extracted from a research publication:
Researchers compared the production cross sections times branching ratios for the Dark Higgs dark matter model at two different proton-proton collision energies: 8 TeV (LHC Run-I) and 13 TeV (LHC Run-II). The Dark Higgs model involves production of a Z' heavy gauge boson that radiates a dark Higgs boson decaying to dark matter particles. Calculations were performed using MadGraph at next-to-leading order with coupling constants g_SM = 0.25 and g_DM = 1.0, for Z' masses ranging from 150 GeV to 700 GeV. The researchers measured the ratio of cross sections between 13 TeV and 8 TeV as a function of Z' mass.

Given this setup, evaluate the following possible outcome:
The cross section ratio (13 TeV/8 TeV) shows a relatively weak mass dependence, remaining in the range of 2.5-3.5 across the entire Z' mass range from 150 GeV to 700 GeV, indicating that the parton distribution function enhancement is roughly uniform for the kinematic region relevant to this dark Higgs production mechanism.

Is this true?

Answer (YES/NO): NO